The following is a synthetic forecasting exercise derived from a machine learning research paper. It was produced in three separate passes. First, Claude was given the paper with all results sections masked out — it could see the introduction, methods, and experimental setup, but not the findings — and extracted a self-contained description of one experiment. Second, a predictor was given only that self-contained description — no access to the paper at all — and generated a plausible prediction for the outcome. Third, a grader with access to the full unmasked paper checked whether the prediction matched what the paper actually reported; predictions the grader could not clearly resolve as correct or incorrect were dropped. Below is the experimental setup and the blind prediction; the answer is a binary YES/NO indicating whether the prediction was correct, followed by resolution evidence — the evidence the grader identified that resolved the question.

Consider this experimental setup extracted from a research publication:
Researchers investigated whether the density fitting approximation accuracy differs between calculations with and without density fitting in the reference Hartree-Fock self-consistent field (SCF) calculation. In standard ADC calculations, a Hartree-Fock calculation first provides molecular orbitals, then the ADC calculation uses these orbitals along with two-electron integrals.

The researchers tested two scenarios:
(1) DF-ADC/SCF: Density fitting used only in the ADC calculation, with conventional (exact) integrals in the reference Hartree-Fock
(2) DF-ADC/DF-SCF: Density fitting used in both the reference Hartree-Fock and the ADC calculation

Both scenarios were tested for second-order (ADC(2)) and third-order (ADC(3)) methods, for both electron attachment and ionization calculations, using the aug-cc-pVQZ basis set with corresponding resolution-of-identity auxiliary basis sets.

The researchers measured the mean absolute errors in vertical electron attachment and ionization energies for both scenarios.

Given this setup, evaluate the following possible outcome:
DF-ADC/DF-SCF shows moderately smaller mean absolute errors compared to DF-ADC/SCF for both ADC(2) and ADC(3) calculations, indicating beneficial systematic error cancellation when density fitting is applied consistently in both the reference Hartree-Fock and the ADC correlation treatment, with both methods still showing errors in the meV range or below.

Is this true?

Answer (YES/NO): NO